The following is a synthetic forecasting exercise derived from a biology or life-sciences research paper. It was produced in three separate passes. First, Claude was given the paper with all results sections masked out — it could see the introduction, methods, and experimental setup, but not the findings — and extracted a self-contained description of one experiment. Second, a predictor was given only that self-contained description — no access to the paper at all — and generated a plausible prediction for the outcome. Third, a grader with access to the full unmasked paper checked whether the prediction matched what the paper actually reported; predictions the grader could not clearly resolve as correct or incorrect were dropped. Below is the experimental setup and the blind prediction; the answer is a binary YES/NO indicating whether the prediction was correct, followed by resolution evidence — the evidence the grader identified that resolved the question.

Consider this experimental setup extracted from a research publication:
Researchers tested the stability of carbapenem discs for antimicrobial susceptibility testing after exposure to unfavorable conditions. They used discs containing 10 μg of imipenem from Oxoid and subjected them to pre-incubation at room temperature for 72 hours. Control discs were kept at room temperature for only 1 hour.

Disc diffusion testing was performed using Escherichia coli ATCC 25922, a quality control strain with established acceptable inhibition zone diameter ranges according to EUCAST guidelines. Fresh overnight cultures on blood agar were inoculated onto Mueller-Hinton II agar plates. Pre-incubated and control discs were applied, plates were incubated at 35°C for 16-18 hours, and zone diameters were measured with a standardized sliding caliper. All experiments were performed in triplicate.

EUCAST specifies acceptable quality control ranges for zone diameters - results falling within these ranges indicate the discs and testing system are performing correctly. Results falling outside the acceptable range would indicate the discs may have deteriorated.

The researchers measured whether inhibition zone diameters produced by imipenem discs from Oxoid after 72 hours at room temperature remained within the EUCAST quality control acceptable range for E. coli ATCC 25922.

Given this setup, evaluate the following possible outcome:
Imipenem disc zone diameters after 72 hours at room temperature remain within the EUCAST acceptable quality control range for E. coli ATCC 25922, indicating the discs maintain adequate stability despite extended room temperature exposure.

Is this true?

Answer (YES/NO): YES